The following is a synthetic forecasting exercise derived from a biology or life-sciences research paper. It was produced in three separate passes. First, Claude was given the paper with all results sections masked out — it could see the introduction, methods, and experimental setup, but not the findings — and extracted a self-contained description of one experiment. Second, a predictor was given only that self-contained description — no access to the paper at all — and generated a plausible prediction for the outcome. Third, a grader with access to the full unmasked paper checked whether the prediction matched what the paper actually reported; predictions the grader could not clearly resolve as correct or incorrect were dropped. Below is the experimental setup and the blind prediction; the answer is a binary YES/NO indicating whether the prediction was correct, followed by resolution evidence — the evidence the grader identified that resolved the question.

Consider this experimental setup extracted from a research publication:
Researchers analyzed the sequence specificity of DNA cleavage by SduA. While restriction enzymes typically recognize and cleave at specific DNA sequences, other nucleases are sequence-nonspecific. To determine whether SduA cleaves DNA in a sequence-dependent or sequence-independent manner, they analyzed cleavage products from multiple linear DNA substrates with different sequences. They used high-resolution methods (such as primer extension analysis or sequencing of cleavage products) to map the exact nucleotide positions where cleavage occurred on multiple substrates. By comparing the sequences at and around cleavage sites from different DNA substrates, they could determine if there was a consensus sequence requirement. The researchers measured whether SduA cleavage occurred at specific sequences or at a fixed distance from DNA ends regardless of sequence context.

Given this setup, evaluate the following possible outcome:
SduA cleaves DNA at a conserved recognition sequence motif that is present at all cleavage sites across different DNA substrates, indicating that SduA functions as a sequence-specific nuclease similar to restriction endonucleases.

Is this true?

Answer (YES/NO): NO